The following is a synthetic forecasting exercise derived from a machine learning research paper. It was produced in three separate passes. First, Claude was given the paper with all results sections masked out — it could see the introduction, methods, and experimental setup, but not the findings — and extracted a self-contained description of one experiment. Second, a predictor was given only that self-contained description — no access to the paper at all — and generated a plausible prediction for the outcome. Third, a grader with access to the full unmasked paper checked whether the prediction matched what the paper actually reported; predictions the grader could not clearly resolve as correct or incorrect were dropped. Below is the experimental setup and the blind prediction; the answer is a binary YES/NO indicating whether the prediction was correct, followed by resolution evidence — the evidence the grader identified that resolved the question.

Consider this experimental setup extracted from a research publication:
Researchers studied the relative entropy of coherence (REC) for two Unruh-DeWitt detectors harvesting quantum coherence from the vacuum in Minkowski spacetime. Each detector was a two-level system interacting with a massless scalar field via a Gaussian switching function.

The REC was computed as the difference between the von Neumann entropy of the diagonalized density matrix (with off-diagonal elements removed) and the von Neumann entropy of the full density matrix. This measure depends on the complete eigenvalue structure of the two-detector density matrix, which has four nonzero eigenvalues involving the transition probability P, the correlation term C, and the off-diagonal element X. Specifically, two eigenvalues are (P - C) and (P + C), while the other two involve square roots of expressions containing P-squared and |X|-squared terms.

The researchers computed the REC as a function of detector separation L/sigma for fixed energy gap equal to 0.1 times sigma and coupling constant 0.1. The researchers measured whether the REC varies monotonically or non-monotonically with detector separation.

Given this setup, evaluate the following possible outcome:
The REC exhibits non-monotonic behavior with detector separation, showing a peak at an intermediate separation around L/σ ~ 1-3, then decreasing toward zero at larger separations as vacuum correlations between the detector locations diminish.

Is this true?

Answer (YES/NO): NO